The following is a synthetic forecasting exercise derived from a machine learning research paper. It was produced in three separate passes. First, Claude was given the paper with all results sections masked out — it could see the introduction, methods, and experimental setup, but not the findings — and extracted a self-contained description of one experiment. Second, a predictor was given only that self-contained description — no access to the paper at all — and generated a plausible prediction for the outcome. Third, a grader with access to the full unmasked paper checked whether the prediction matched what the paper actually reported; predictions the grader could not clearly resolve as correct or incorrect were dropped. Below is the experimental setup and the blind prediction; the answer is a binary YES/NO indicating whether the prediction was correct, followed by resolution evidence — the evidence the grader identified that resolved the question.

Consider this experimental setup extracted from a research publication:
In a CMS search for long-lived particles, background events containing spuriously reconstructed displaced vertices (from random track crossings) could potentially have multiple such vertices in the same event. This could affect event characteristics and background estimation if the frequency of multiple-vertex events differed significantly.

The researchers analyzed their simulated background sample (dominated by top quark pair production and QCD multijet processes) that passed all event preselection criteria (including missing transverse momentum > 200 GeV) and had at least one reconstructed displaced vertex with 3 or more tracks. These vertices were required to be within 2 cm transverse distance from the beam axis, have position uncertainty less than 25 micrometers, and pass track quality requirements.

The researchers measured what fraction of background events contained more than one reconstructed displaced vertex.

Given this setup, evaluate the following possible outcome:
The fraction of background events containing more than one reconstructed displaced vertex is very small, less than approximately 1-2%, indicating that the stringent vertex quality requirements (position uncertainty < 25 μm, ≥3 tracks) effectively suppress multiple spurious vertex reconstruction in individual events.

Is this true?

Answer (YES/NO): NO